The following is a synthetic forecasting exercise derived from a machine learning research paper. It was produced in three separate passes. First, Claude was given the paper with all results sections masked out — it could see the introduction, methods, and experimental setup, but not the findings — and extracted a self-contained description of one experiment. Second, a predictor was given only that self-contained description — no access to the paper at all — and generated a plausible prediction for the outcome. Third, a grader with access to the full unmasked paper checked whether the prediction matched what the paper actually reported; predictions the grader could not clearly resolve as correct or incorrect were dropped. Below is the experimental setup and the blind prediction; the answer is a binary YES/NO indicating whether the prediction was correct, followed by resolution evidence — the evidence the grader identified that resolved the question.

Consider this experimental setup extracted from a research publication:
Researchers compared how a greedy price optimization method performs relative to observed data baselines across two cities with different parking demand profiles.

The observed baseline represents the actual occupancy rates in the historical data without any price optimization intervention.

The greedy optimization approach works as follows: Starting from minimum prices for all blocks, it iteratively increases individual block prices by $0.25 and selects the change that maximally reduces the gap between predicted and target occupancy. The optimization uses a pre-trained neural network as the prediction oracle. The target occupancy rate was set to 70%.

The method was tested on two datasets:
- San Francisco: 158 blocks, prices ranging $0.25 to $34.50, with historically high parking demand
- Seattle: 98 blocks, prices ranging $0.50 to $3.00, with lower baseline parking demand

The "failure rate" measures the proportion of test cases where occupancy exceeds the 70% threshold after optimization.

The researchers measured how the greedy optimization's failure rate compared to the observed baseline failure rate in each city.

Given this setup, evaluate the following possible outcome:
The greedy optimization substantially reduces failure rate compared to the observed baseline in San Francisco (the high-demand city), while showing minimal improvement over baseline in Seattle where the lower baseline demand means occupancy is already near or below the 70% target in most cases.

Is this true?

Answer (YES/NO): NO